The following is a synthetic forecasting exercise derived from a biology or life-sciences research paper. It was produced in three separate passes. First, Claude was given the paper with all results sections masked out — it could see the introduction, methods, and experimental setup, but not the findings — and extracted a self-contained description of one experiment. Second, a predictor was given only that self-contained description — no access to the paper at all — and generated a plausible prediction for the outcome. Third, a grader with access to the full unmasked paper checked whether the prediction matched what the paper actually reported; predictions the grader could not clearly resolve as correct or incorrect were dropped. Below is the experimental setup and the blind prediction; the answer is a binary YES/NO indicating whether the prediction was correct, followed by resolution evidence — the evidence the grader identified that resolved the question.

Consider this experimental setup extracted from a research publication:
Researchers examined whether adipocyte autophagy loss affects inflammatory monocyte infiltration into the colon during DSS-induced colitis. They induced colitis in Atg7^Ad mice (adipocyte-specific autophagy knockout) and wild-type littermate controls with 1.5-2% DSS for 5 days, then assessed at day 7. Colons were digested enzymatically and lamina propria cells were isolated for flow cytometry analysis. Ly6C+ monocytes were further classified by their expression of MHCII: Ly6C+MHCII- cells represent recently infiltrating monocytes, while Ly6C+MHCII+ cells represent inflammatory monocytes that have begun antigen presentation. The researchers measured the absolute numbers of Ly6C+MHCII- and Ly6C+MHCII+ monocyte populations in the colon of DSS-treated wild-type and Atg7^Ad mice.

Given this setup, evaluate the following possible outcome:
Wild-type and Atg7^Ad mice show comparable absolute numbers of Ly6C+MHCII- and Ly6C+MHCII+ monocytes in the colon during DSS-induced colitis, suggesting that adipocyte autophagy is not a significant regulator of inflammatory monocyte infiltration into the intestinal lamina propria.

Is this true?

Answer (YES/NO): NO